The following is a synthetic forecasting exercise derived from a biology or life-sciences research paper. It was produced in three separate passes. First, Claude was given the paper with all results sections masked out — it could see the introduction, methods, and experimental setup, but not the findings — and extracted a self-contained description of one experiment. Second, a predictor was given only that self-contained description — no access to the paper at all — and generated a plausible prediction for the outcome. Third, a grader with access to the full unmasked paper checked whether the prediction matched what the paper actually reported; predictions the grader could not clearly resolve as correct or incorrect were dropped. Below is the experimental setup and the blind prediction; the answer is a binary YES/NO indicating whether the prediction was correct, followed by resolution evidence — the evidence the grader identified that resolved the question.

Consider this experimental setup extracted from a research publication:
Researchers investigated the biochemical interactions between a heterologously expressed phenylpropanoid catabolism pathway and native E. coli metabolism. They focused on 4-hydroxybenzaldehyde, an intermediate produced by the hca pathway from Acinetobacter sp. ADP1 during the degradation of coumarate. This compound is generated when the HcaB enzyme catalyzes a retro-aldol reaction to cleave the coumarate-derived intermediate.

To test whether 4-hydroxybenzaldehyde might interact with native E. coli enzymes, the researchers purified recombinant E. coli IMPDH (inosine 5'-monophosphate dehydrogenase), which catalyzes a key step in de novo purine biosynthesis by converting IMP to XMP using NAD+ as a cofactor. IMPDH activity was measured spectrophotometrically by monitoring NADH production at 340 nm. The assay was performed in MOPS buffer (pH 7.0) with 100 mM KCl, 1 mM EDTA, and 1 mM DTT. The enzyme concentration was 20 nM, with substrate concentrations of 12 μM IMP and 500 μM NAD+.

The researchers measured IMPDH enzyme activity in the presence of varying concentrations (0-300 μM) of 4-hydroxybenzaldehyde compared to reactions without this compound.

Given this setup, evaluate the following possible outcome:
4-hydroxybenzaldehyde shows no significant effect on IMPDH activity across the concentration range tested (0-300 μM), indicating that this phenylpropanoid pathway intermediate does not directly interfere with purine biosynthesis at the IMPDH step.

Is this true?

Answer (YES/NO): NO